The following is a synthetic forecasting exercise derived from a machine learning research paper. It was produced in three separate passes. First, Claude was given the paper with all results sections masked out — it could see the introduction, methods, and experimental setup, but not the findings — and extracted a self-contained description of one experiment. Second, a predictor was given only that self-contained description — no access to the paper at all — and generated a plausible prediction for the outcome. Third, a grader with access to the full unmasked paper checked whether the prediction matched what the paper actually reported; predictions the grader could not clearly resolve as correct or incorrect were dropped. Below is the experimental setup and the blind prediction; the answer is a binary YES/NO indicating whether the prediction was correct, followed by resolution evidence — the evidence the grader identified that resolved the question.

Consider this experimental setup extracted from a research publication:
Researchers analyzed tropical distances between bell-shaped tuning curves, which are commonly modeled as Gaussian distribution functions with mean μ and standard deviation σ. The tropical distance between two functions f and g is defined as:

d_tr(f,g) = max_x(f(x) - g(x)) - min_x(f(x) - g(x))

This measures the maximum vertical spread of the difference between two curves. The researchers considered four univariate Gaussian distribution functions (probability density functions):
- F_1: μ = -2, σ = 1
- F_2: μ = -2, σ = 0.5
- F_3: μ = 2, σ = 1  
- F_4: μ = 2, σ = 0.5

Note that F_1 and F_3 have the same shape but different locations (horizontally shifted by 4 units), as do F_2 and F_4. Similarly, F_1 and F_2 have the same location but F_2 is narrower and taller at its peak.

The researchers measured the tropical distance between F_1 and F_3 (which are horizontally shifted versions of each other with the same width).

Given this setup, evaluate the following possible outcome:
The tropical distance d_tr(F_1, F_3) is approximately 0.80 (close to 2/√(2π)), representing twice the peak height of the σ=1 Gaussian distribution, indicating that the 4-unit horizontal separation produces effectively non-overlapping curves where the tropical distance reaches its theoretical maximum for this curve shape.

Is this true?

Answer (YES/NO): YES